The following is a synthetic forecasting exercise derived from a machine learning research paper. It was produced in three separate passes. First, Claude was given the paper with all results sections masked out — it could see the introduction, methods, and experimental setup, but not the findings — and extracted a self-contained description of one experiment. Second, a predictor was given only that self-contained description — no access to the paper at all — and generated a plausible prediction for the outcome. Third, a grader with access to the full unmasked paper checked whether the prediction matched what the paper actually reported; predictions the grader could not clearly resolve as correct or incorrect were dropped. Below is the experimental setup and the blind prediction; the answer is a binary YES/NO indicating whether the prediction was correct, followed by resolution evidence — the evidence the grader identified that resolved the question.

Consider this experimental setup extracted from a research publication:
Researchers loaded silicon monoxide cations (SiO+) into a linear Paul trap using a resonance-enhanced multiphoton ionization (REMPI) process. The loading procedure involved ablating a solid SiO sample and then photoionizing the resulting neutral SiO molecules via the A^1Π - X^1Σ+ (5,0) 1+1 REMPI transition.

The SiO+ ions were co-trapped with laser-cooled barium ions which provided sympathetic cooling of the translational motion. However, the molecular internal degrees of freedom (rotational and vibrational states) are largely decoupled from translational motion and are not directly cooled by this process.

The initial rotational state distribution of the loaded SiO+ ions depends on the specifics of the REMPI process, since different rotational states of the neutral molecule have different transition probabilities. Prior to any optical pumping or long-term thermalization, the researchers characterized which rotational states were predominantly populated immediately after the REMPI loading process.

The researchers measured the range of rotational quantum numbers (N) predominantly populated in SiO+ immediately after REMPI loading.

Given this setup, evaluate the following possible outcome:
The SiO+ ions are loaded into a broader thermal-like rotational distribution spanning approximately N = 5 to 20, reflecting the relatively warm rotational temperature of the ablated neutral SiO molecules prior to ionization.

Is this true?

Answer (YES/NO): NO